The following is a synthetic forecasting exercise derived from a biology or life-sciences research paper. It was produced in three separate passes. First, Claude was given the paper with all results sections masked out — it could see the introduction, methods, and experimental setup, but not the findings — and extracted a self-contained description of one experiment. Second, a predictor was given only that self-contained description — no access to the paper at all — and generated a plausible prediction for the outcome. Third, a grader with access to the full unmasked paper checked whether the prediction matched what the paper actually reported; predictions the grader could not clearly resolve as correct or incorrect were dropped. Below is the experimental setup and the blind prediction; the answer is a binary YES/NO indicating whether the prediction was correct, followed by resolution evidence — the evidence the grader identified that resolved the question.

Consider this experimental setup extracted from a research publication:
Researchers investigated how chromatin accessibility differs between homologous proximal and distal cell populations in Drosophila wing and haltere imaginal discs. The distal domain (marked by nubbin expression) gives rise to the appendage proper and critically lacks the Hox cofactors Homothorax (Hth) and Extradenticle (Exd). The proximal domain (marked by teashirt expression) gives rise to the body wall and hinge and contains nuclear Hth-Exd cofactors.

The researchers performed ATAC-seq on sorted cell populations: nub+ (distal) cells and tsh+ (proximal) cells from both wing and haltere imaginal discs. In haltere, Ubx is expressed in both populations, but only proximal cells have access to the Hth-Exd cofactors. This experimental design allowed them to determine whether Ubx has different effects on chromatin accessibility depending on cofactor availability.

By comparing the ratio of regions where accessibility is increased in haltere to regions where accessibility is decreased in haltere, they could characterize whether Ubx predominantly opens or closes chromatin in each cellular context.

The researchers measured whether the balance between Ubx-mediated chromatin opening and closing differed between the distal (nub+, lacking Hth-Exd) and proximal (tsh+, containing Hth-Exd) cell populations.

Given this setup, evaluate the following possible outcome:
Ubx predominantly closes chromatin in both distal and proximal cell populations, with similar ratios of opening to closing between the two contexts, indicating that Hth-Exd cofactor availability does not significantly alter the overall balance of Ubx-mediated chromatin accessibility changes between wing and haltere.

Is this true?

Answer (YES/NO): NO